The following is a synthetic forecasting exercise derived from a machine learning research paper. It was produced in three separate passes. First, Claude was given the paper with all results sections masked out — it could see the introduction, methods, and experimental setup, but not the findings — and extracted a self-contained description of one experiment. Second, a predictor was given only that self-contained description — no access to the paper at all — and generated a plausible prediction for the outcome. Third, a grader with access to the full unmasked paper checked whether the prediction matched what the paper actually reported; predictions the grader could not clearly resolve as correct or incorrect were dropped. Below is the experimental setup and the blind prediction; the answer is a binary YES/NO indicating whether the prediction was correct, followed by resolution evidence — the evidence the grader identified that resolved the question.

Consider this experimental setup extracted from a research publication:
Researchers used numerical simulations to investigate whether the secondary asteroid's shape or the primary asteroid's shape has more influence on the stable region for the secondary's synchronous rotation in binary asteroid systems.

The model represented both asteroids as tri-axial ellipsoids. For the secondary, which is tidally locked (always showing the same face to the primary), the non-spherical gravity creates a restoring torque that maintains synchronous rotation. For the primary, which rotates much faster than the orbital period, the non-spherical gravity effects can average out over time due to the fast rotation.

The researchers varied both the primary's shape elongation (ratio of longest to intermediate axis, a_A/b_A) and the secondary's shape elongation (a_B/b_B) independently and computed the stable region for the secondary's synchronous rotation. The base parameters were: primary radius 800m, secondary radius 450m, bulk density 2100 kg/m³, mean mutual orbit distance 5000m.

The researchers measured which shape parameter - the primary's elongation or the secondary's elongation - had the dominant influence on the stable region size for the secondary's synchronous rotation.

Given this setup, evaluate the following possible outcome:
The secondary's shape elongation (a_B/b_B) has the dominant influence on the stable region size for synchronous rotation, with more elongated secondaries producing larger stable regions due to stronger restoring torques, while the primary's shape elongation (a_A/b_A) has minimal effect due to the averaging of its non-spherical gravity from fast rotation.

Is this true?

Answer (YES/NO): NO